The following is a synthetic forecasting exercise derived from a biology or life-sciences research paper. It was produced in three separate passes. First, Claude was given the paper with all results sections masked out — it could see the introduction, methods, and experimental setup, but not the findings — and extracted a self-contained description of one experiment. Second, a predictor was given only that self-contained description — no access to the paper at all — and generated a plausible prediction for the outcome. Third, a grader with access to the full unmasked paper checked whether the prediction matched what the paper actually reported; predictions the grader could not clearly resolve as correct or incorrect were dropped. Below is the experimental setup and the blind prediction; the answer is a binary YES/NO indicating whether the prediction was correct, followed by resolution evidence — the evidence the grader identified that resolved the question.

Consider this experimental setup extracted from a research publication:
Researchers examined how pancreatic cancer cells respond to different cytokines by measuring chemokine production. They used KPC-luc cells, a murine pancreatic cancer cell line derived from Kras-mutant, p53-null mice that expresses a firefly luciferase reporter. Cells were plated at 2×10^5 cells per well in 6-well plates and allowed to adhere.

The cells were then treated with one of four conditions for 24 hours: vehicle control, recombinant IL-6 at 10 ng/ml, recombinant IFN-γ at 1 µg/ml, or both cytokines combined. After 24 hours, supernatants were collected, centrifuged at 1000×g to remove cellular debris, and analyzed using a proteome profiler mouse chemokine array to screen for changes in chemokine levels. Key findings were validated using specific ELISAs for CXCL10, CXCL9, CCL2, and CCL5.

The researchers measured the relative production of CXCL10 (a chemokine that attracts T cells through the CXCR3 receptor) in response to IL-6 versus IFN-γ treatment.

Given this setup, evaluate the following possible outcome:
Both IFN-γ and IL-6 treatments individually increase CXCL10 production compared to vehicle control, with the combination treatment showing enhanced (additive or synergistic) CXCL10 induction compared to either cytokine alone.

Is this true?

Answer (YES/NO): NO